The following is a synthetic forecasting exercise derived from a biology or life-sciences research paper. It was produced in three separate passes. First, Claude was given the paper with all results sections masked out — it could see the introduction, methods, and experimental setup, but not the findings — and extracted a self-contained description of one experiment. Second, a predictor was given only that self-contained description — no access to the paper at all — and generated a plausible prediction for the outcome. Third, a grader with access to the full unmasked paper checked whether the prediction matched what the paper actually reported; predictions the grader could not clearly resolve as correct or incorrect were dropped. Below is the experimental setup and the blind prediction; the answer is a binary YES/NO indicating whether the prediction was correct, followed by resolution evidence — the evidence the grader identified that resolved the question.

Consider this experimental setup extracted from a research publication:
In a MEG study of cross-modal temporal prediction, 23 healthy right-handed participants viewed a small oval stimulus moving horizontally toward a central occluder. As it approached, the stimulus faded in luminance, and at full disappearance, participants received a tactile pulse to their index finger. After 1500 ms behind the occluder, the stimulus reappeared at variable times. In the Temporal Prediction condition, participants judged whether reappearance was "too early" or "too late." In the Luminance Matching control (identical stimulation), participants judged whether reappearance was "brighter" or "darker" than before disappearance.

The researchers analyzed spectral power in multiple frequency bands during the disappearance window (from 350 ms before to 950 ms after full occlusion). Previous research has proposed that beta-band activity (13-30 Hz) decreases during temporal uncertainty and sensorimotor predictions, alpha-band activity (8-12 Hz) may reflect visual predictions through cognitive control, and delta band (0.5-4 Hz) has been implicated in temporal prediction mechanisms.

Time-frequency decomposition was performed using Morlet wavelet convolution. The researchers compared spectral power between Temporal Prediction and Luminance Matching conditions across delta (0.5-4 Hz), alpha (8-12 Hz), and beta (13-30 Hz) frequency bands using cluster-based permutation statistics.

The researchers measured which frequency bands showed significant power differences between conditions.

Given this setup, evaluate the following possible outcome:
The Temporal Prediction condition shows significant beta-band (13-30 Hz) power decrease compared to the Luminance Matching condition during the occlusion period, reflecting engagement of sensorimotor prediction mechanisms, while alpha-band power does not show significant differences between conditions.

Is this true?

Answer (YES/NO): NO